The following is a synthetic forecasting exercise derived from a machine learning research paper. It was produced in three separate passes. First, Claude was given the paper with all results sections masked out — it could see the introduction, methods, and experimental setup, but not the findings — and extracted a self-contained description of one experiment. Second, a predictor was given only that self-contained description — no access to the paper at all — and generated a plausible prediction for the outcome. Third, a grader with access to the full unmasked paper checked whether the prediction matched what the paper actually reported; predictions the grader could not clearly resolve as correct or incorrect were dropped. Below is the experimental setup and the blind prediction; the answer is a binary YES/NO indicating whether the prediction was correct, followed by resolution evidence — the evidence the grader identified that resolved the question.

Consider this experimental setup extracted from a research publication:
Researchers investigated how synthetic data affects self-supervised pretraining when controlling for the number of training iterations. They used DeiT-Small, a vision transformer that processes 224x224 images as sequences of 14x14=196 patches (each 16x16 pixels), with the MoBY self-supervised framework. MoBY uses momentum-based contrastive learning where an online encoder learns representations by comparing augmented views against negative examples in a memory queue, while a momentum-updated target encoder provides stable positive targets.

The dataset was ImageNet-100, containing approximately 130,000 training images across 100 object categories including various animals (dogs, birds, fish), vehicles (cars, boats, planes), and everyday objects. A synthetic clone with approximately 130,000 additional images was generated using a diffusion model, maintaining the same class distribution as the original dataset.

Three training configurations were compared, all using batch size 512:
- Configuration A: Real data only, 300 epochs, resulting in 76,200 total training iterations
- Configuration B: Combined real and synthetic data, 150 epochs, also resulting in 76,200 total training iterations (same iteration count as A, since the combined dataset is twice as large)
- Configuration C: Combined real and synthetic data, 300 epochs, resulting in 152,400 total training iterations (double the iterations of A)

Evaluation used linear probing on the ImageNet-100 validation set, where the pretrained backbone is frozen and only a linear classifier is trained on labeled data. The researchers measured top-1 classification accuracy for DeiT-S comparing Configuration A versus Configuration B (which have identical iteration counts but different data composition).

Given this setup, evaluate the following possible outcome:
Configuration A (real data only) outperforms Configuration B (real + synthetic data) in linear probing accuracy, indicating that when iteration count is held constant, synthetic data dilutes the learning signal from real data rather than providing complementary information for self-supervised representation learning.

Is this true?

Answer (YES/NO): YES